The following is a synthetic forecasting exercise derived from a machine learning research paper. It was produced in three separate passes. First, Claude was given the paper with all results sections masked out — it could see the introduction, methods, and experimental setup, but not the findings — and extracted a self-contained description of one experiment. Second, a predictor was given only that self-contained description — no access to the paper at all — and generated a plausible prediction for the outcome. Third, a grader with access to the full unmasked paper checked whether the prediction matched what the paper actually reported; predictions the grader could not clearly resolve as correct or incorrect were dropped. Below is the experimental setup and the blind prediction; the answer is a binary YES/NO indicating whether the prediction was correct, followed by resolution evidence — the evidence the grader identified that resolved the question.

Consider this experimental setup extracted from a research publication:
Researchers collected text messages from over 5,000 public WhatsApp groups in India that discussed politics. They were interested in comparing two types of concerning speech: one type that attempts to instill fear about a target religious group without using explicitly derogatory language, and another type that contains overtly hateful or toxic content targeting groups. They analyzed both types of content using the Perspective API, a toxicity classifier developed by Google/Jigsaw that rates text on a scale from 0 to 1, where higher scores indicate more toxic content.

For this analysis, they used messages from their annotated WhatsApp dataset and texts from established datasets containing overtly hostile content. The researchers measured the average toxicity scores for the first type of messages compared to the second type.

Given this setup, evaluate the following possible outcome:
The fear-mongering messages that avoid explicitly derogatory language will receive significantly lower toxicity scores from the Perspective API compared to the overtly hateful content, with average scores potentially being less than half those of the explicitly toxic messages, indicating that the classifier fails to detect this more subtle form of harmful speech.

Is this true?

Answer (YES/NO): NO